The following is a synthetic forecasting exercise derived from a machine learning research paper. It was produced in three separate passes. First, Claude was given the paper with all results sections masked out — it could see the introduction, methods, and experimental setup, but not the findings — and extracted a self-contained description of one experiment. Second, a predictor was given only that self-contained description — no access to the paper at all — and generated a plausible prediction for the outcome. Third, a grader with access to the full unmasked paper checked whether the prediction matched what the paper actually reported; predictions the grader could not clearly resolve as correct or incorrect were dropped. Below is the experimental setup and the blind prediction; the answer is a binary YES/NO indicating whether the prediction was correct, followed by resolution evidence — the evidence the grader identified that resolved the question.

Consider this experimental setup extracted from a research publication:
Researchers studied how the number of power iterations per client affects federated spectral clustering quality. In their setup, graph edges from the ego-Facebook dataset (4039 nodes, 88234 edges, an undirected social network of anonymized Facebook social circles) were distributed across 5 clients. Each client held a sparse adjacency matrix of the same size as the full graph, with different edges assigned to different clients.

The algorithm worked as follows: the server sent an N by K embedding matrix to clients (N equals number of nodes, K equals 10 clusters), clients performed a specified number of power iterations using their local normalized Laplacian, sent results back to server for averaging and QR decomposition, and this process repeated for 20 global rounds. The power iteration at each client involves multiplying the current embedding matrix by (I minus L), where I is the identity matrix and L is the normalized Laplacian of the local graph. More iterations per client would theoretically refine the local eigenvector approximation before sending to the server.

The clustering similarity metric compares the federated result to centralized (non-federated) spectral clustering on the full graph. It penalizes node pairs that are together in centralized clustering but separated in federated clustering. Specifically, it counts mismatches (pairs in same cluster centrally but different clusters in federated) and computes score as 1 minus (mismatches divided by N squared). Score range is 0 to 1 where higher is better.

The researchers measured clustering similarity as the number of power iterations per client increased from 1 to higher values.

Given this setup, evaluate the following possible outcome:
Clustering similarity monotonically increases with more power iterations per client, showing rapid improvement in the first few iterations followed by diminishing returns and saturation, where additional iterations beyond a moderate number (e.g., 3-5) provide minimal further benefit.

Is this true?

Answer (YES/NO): NO